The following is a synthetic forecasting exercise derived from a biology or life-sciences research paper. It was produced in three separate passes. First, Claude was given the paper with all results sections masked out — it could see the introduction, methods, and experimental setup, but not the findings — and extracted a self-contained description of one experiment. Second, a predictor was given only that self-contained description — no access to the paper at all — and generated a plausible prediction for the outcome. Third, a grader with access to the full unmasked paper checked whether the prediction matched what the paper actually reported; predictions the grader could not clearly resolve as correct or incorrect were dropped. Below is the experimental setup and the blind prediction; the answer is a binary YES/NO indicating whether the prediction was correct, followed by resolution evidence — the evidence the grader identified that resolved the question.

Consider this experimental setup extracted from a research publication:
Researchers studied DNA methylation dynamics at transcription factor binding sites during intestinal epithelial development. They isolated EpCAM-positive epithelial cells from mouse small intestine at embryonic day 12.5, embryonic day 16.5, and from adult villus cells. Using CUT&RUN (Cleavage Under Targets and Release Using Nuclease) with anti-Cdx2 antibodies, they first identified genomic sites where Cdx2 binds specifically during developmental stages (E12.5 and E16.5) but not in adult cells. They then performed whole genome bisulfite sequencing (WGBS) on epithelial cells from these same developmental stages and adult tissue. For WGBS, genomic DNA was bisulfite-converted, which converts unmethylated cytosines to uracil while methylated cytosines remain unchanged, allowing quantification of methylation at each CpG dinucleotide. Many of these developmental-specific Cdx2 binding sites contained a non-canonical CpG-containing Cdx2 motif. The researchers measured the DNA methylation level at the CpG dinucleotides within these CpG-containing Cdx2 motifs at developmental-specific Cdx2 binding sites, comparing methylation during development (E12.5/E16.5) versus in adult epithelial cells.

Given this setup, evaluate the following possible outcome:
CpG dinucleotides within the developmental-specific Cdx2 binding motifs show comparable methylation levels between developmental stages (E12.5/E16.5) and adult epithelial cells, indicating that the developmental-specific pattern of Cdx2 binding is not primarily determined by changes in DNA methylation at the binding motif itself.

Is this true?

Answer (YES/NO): NO